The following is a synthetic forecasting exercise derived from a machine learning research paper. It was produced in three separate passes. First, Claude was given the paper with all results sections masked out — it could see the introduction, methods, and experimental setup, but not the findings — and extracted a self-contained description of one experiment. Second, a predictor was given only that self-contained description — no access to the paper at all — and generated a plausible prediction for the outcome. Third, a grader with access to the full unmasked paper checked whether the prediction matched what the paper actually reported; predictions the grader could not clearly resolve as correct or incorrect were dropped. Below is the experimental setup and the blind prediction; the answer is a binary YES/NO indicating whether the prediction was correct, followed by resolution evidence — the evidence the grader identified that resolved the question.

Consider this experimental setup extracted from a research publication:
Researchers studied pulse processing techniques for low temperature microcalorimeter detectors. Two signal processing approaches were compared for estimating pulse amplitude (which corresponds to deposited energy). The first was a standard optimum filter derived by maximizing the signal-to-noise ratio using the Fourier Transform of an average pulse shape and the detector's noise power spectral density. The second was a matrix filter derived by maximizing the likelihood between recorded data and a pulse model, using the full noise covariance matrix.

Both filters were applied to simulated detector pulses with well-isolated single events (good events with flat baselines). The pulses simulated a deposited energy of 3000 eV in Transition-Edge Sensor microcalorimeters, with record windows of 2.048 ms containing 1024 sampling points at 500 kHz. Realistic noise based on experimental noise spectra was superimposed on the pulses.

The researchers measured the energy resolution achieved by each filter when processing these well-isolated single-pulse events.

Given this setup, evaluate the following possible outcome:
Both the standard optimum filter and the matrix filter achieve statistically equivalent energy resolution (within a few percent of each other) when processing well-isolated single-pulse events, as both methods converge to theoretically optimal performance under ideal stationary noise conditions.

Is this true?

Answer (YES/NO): YES